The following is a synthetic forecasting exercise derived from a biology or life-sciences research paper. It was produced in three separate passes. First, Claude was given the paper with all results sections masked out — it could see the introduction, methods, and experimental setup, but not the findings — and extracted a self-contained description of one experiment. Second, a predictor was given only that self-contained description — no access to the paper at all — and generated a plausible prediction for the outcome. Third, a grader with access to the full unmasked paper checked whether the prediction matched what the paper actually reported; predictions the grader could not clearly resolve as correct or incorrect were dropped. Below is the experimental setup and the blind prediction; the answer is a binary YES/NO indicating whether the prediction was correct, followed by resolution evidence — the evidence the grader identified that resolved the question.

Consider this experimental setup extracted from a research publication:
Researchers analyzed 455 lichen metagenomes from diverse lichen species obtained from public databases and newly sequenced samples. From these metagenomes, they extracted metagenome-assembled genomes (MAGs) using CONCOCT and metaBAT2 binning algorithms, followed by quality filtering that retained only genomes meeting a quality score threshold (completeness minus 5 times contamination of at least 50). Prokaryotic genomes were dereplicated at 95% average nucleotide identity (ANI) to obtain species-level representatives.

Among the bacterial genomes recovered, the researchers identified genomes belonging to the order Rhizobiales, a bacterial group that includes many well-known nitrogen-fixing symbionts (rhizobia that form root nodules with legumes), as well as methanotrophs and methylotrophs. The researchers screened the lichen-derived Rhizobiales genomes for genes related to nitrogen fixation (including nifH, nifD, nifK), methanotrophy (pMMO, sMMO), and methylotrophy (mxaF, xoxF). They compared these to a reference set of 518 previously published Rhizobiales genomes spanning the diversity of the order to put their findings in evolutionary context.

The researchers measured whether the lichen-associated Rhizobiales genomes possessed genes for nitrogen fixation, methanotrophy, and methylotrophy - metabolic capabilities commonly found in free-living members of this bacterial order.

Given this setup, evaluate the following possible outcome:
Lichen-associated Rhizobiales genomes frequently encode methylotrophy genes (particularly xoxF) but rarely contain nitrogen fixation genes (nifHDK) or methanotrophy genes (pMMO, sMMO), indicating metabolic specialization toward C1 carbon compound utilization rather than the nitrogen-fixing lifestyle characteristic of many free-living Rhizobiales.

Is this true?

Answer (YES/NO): YES